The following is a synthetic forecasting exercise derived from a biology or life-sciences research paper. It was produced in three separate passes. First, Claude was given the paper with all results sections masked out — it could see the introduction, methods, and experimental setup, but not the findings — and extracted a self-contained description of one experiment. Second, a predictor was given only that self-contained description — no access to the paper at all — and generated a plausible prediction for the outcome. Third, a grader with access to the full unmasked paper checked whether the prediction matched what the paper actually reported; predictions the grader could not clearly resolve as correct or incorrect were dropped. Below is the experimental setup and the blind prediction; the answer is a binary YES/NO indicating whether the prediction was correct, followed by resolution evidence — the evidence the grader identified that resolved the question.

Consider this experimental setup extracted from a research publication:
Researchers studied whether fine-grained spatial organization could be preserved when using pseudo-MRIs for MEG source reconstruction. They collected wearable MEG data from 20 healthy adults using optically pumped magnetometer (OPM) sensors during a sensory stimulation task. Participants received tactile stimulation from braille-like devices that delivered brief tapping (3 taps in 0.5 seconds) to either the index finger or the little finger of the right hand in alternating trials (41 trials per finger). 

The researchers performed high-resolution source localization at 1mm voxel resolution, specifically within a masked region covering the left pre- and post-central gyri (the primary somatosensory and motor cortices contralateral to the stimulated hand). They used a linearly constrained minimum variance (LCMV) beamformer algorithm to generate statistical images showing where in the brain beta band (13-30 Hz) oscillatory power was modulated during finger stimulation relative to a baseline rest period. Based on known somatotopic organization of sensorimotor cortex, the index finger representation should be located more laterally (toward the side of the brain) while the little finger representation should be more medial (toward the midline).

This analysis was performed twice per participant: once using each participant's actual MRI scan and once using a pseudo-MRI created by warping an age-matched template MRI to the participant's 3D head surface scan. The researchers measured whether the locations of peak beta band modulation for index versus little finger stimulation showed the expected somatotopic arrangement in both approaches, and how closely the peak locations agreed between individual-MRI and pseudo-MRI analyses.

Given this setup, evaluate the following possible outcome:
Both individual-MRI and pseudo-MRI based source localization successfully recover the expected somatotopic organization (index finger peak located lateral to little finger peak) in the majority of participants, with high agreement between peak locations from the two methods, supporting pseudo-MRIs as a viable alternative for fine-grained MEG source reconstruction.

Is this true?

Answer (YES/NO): NO